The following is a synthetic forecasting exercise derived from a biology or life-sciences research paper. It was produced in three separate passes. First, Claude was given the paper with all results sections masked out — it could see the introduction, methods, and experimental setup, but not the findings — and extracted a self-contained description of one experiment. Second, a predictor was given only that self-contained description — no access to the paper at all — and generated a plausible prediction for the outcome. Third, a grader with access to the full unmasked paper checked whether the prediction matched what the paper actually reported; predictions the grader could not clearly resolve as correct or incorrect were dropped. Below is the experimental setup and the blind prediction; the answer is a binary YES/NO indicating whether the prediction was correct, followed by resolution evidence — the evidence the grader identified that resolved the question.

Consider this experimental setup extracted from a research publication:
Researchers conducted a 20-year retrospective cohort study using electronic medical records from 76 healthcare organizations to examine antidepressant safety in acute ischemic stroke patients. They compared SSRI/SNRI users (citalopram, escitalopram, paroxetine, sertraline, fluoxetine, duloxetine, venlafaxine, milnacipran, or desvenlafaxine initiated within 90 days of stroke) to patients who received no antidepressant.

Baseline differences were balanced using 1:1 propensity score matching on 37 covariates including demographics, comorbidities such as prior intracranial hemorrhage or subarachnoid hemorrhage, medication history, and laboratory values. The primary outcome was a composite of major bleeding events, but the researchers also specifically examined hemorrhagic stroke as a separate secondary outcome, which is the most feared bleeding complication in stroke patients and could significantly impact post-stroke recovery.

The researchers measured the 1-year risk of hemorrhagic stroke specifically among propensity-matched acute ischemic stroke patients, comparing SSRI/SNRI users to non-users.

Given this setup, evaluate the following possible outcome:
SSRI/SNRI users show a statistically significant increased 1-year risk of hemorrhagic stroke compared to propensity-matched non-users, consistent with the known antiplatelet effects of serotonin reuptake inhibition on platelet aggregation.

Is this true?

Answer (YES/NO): NO